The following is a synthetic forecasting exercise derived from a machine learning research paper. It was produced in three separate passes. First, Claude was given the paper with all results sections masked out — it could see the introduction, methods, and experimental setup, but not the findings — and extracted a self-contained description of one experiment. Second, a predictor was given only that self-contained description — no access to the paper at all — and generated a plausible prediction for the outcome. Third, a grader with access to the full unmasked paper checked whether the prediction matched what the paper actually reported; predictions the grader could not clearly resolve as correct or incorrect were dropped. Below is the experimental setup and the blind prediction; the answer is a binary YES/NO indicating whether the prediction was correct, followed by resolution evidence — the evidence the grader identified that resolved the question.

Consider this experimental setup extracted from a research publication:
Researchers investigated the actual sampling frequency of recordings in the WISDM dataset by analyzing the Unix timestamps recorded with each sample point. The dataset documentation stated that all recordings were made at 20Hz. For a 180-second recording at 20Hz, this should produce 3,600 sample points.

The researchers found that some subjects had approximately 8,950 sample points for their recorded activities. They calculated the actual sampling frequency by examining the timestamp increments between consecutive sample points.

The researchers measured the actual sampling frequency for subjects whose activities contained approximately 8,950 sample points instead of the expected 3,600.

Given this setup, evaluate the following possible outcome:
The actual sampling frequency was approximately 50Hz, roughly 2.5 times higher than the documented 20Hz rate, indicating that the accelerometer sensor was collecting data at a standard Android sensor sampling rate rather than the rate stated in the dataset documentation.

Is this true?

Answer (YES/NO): YES